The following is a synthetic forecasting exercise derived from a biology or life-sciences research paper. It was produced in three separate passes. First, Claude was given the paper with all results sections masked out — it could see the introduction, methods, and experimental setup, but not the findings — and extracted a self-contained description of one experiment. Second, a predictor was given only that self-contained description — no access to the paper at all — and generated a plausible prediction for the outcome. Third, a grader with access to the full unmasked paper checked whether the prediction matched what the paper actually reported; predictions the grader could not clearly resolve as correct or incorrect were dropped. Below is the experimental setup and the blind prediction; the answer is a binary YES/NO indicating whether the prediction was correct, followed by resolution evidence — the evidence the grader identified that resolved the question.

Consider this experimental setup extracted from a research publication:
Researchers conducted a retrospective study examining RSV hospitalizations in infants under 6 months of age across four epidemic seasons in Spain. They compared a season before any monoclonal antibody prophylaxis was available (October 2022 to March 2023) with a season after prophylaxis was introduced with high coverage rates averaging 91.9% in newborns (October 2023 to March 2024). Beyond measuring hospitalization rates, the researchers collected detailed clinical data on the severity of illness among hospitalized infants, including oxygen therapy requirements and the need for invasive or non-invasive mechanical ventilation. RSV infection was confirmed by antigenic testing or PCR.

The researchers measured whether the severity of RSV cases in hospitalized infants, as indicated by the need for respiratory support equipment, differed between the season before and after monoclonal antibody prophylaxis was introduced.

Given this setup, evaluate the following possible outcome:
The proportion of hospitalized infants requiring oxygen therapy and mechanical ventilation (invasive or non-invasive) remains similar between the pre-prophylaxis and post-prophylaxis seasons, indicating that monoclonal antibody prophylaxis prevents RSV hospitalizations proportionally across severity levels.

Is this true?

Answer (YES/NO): NO